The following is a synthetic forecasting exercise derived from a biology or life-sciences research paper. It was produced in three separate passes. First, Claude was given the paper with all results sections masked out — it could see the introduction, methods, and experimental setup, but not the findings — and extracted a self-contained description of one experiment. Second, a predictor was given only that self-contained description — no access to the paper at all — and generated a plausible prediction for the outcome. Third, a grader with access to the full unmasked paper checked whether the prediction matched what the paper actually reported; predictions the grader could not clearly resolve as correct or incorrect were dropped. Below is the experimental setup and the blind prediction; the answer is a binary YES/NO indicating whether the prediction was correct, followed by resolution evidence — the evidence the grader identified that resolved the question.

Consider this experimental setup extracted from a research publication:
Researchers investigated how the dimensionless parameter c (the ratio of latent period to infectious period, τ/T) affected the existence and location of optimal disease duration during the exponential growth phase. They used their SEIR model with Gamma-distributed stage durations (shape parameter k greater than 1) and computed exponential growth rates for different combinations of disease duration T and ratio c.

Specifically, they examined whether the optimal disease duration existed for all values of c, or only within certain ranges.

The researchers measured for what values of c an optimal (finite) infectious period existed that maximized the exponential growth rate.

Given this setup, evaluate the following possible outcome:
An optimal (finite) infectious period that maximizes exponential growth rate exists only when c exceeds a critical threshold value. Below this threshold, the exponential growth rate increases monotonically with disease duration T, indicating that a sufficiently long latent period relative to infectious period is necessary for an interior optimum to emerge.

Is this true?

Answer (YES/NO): NO